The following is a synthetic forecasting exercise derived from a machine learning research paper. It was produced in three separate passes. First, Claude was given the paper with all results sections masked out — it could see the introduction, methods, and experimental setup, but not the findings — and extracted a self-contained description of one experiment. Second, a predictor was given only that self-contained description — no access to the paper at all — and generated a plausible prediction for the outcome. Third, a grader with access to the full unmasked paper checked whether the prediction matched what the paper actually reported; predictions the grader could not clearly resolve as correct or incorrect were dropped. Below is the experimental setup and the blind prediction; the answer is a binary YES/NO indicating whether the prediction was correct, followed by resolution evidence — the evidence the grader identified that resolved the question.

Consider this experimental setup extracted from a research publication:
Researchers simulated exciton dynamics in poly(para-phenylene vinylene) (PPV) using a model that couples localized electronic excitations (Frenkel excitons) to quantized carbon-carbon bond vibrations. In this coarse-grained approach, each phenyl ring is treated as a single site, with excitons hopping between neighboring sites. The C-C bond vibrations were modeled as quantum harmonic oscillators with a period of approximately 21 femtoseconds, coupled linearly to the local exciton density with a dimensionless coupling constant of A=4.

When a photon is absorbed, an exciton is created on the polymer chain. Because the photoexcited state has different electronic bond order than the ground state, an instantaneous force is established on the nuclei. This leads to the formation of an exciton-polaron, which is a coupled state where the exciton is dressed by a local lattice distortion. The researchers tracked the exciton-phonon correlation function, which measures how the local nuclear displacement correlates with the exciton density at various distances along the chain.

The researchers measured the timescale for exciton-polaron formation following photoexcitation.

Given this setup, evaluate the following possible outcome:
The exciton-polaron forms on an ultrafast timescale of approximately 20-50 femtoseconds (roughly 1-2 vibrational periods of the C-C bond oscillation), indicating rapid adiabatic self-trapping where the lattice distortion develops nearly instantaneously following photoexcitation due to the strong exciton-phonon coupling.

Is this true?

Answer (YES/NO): NO